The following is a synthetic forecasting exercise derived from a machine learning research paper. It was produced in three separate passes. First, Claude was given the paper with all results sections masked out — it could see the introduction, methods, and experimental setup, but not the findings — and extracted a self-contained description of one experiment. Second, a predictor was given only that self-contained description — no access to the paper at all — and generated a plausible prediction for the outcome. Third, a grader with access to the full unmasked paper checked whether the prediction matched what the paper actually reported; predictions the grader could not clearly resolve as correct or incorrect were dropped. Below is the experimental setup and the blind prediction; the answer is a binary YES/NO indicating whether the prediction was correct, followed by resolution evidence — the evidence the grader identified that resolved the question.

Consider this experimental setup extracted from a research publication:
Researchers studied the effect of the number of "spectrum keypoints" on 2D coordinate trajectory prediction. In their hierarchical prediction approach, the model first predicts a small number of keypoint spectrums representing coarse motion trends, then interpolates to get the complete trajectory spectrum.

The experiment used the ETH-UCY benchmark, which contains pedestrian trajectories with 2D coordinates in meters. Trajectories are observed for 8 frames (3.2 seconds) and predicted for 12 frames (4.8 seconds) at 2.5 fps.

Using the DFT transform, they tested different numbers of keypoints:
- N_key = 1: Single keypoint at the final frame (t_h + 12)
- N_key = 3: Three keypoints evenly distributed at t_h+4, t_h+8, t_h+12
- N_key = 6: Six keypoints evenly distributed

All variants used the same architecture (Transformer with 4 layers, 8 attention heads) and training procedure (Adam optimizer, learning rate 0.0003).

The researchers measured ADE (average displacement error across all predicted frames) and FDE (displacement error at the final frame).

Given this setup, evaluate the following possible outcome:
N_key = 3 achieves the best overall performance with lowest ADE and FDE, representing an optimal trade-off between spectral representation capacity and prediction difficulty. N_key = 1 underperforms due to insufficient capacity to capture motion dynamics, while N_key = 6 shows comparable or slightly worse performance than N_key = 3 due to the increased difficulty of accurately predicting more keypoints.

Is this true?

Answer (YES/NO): NO